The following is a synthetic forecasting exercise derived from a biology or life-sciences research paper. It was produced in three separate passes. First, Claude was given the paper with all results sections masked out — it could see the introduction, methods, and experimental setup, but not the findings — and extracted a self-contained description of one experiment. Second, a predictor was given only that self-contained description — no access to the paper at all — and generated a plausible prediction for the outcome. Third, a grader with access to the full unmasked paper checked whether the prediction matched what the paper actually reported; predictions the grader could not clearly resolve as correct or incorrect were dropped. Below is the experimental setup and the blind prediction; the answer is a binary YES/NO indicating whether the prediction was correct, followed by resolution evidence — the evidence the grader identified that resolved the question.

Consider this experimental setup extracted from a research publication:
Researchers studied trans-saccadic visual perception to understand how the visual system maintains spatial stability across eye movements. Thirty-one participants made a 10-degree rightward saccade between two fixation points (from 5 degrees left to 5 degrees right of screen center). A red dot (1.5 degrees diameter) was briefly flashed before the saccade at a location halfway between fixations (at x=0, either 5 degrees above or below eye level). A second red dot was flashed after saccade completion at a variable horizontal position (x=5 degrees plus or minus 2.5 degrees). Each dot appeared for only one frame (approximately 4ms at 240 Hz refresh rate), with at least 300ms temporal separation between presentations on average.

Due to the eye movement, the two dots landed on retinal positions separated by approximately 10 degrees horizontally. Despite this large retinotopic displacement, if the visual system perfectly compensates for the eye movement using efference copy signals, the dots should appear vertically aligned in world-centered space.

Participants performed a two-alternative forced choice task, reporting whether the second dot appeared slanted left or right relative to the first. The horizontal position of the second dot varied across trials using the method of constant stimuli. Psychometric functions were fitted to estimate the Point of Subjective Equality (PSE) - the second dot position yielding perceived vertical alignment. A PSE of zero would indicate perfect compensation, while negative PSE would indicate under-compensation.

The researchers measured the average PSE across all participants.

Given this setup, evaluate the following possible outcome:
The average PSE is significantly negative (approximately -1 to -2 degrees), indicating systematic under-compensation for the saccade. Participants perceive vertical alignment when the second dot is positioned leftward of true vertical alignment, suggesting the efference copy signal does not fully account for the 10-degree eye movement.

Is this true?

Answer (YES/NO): NO